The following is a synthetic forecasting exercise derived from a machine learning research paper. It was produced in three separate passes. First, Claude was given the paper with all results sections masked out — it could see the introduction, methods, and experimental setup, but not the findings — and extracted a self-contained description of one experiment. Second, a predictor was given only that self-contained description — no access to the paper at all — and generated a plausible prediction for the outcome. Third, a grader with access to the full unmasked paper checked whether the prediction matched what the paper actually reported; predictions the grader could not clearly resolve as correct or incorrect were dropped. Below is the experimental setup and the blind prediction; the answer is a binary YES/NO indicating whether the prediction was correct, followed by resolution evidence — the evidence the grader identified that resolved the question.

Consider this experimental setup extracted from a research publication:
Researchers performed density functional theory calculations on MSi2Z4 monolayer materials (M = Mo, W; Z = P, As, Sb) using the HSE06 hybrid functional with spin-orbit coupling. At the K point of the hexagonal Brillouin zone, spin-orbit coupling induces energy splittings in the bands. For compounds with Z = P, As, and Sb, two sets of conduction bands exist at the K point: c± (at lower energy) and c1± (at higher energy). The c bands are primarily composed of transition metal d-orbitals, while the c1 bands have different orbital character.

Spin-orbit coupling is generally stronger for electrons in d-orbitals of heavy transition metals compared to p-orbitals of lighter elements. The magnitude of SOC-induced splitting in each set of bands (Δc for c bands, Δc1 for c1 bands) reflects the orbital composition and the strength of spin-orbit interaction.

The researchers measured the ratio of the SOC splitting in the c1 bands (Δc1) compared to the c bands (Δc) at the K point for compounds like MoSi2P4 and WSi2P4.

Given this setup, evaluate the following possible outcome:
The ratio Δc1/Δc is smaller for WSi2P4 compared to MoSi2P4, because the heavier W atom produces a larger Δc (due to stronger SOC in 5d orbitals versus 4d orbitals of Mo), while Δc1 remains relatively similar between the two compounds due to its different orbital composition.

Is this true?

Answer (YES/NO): NO